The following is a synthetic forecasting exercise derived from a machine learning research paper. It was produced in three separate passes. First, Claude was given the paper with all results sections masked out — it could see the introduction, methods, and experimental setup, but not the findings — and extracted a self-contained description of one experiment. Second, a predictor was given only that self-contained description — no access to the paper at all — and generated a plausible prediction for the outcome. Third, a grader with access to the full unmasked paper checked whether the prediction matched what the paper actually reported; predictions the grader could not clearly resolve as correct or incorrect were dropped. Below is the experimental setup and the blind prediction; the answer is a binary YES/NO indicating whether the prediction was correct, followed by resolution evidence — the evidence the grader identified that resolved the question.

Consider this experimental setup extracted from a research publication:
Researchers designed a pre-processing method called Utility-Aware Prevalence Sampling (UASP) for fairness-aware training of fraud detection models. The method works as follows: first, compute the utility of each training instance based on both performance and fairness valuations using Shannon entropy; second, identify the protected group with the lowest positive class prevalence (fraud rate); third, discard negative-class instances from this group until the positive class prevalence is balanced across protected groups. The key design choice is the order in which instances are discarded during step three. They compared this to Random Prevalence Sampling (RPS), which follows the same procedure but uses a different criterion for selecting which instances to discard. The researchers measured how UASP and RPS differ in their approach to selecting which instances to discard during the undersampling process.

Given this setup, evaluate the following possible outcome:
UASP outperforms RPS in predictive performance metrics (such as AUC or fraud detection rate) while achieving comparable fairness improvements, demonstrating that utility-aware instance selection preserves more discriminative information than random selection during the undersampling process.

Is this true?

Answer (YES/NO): NO